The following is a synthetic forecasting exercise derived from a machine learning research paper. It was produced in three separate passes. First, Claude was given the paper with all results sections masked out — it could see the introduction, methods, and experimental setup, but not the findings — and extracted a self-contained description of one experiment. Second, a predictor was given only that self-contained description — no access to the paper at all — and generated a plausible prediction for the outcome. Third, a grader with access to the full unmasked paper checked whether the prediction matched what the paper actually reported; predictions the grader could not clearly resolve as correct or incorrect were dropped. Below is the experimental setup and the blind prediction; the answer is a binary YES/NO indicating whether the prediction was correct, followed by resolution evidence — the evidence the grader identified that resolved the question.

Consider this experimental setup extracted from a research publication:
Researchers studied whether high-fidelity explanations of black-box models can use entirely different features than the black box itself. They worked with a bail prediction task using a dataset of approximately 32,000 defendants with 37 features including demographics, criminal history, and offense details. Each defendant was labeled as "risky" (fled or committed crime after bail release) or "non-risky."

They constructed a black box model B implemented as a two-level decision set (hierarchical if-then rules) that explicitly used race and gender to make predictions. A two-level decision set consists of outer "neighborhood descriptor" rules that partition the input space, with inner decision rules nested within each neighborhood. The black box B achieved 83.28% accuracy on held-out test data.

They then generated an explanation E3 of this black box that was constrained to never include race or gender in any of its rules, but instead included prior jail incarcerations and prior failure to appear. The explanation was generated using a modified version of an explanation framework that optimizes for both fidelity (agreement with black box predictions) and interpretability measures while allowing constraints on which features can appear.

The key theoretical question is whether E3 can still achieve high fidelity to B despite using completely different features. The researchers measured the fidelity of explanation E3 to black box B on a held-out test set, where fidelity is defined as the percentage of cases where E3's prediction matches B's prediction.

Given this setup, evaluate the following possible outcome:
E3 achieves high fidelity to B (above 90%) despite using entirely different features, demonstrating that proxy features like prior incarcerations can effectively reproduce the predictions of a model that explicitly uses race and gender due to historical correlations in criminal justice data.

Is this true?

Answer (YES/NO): YES